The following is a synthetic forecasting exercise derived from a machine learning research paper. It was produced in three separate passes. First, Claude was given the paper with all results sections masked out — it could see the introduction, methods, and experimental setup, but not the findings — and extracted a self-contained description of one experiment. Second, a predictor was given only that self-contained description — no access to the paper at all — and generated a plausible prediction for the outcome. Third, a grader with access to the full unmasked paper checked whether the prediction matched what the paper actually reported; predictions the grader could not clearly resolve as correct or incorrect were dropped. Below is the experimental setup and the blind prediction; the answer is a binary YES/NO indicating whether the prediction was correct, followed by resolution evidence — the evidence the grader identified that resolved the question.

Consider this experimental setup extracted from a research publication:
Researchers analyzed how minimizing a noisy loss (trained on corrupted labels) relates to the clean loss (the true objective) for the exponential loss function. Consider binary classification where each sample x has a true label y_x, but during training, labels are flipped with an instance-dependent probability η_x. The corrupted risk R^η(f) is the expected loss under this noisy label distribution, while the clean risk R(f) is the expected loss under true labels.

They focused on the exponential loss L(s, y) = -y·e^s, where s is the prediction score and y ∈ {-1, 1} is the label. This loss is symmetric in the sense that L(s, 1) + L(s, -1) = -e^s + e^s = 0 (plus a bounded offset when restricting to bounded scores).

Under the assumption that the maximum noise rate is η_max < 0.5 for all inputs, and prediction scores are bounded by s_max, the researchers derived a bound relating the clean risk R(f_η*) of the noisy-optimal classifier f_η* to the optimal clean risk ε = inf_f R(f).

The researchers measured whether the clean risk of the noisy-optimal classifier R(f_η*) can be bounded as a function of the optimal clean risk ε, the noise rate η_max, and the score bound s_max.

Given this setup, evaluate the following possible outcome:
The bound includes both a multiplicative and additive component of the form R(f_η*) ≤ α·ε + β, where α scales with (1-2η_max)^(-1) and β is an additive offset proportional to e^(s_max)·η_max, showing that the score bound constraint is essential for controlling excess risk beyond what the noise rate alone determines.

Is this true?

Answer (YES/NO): YES